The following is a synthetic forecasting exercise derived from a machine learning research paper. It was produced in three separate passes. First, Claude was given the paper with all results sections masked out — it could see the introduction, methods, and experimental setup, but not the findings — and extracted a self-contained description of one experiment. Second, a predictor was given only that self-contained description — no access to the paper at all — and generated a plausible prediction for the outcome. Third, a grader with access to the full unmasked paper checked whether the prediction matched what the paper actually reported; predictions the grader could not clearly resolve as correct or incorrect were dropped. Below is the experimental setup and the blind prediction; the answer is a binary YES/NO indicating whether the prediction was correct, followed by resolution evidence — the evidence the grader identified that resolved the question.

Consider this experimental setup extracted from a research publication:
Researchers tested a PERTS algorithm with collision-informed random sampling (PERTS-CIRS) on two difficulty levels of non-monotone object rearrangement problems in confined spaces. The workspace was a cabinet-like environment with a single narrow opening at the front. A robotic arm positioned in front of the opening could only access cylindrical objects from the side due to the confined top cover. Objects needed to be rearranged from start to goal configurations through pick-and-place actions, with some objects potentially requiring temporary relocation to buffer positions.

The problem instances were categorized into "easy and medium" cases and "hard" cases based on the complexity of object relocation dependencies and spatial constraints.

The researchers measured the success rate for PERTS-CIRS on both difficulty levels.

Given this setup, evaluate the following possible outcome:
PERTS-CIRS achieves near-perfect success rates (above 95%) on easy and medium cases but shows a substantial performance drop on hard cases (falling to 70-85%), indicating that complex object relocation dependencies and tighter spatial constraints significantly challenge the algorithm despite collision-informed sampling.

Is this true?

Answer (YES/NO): NO